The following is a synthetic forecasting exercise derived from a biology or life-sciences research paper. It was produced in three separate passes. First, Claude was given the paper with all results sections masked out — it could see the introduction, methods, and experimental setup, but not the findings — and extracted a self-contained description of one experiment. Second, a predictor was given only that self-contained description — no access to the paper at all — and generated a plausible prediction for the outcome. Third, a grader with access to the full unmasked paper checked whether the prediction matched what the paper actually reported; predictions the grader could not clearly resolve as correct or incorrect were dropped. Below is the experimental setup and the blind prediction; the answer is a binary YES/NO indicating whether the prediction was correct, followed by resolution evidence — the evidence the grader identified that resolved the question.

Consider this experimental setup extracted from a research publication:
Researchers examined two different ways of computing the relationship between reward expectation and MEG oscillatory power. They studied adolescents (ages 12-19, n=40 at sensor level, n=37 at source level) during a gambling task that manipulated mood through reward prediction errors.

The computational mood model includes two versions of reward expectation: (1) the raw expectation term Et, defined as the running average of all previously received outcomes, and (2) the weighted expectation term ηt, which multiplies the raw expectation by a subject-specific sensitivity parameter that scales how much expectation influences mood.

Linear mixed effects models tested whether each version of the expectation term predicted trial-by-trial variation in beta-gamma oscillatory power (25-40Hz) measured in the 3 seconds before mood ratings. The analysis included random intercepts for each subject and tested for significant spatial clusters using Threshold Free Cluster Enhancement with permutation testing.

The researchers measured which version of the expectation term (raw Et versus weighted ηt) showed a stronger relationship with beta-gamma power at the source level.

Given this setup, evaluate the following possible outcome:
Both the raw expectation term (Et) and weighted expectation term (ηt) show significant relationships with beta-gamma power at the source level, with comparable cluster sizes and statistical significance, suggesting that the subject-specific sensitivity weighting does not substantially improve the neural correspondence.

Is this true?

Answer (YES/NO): YES